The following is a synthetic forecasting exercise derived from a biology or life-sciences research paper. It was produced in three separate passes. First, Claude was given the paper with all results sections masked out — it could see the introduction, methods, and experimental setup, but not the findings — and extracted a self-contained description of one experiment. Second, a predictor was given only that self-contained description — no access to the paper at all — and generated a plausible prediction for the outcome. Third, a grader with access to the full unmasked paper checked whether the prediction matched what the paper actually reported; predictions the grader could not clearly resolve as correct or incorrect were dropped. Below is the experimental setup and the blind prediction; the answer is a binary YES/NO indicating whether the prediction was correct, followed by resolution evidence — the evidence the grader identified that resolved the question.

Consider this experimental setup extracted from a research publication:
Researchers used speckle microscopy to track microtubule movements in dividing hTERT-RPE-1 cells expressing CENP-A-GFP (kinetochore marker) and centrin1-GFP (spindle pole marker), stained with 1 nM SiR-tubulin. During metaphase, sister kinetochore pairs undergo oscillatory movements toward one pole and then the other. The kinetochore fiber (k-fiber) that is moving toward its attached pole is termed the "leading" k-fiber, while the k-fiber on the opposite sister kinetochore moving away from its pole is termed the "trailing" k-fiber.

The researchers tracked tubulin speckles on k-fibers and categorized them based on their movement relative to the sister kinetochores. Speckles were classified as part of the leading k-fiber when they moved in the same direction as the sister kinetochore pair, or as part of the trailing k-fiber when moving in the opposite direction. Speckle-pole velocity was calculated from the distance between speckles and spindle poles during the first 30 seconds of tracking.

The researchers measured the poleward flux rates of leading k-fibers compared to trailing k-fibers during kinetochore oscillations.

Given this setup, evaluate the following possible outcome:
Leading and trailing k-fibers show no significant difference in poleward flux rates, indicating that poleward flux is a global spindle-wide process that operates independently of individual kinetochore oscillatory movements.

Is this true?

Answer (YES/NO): YES